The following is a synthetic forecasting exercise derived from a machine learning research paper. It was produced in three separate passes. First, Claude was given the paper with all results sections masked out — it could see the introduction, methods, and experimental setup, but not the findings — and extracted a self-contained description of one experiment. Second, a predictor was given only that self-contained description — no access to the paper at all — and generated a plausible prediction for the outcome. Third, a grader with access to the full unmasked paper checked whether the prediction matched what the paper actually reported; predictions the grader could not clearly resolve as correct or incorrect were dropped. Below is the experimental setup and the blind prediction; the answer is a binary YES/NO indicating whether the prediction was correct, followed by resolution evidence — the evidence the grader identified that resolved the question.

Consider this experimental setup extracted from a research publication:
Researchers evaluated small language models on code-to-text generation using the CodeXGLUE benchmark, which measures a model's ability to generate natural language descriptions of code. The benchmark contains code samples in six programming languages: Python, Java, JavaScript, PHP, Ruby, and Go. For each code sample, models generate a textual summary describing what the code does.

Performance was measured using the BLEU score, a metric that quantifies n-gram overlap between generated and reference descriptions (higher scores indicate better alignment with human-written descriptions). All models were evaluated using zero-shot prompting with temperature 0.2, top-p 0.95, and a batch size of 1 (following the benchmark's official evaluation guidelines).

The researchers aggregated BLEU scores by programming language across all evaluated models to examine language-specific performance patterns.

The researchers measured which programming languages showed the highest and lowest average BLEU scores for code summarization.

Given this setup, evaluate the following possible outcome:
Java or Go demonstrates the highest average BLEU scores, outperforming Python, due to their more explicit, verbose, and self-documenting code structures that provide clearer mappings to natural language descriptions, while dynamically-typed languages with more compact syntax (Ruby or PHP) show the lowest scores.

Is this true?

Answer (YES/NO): NO